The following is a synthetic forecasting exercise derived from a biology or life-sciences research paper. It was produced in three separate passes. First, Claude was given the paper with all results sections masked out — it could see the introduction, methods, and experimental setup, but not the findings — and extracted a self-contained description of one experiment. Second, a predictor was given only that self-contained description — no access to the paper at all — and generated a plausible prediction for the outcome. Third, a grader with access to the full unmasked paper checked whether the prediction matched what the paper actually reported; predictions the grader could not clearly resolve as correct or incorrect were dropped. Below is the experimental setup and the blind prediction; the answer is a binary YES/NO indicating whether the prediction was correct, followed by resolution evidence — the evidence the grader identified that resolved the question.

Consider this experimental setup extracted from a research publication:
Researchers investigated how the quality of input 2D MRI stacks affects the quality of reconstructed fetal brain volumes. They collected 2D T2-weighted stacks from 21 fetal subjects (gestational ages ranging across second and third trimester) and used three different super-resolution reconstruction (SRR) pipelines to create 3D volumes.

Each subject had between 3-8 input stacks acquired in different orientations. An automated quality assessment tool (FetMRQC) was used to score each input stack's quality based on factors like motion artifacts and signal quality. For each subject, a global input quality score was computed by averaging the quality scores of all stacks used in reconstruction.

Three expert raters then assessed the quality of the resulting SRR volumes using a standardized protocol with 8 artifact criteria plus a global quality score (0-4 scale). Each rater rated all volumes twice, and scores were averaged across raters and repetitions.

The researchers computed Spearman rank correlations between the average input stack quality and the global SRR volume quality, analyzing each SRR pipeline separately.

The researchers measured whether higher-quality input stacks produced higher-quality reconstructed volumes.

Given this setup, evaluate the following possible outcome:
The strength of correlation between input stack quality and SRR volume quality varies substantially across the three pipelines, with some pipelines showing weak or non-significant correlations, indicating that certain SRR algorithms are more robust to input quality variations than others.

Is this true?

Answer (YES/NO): YES